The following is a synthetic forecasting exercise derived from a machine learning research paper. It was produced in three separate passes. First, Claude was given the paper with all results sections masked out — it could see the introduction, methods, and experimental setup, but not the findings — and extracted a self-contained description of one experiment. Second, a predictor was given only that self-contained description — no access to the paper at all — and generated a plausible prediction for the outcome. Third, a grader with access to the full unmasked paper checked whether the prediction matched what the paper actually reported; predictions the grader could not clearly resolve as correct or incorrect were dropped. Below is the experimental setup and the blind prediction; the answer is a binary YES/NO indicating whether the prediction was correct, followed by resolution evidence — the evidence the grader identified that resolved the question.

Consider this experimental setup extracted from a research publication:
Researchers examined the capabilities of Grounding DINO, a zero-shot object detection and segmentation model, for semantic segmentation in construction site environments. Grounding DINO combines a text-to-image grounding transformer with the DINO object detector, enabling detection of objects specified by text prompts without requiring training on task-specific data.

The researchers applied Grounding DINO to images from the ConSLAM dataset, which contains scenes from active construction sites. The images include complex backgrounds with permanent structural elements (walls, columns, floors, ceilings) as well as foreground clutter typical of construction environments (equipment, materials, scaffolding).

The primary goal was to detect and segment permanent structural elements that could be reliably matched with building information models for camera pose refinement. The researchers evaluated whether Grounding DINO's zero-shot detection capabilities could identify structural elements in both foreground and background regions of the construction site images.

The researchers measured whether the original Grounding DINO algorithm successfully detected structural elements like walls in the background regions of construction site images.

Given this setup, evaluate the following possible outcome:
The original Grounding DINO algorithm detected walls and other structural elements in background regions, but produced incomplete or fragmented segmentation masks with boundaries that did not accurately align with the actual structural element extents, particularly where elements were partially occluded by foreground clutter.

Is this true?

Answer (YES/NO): NO